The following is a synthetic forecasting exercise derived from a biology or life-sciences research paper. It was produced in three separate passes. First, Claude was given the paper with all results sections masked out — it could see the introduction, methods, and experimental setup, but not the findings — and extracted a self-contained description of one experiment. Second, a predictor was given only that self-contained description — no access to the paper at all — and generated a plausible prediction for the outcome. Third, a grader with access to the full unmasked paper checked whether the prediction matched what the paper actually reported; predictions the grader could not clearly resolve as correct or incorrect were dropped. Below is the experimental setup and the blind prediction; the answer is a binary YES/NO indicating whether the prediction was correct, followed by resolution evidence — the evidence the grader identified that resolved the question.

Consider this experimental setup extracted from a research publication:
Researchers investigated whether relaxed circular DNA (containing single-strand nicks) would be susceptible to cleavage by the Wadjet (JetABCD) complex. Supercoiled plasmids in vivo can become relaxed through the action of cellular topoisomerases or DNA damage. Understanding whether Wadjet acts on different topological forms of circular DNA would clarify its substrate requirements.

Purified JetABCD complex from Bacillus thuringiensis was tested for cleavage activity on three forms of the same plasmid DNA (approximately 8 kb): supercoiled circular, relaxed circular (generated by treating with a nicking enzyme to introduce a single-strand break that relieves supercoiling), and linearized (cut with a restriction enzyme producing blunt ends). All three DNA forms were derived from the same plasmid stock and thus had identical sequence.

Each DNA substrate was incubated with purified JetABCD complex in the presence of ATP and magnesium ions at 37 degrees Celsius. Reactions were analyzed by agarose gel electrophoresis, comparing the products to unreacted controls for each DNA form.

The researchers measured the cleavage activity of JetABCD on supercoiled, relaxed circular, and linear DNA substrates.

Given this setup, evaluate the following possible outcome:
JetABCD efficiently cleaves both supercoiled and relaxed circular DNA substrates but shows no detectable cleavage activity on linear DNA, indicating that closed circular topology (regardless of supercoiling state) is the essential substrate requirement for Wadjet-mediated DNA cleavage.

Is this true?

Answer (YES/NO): NO